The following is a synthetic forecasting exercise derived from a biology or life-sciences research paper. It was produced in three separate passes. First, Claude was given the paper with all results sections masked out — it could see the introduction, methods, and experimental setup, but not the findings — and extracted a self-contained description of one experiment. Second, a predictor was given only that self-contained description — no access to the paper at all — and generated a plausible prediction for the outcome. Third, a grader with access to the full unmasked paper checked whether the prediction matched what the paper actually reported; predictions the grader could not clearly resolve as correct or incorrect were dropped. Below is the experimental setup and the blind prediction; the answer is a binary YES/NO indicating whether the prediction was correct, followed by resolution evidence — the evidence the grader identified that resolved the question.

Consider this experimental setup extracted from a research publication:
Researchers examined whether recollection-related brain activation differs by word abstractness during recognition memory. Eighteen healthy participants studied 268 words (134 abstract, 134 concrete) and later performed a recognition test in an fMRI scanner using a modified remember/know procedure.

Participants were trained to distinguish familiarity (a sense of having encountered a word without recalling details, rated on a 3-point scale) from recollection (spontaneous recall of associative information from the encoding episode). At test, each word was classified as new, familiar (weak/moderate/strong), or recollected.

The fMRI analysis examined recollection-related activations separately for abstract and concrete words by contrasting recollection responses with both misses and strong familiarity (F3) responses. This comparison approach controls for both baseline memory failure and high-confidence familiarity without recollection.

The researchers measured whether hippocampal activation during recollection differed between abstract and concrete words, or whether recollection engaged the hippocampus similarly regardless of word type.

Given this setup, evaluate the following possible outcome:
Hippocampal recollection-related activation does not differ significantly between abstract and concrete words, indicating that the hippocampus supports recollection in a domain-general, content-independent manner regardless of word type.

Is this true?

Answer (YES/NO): YES